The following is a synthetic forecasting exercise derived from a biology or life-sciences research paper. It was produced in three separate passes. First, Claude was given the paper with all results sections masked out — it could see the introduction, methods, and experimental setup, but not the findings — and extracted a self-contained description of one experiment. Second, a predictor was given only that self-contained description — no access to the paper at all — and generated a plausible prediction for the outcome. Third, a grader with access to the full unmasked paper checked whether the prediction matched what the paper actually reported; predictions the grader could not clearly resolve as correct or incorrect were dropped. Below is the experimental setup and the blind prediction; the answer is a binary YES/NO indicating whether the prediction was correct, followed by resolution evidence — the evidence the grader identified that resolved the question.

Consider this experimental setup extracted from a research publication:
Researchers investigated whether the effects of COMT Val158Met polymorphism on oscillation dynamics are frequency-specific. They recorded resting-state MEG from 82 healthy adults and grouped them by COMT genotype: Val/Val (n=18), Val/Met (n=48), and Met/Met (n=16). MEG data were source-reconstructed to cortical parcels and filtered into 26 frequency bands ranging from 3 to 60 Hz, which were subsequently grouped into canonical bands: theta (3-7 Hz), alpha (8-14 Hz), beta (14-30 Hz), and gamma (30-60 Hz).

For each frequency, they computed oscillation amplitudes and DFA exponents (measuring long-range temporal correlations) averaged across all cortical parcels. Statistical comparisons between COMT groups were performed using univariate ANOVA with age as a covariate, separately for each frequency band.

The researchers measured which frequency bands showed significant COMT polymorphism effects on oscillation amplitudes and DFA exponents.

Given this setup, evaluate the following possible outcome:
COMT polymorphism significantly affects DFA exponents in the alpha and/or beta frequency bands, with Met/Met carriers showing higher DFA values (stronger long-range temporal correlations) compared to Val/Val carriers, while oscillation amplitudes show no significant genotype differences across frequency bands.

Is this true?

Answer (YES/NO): NO